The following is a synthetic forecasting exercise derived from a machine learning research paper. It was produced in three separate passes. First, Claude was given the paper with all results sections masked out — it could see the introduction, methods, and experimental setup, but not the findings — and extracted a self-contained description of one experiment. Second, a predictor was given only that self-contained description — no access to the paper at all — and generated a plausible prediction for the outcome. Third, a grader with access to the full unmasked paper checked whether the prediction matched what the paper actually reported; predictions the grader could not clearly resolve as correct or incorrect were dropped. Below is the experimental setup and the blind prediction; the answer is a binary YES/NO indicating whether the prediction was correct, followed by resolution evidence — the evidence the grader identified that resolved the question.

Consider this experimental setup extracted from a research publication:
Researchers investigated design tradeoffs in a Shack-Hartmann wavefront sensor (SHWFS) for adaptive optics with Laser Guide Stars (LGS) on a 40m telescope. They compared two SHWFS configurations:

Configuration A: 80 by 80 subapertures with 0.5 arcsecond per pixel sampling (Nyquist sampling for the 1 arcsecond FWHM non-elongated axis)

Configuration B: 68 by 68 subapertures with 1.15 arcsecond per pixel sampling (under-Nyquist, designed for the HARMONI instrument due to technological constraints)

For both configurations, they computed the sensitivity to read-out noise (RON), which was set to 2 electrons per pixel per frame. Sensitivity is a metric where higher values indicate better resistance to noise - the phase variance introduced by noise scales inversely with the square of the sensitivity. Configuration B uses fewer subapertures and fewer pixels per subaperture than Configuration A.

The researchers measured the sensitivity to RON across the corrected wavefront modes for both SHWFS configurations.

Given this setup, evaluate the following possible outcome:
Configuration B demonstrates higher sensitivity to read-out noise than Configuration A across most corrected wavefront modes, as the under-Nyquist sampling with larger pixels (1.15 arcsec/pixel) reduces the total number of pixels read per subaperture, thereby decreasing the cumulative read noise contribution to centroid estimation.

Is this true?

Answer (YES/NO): YES